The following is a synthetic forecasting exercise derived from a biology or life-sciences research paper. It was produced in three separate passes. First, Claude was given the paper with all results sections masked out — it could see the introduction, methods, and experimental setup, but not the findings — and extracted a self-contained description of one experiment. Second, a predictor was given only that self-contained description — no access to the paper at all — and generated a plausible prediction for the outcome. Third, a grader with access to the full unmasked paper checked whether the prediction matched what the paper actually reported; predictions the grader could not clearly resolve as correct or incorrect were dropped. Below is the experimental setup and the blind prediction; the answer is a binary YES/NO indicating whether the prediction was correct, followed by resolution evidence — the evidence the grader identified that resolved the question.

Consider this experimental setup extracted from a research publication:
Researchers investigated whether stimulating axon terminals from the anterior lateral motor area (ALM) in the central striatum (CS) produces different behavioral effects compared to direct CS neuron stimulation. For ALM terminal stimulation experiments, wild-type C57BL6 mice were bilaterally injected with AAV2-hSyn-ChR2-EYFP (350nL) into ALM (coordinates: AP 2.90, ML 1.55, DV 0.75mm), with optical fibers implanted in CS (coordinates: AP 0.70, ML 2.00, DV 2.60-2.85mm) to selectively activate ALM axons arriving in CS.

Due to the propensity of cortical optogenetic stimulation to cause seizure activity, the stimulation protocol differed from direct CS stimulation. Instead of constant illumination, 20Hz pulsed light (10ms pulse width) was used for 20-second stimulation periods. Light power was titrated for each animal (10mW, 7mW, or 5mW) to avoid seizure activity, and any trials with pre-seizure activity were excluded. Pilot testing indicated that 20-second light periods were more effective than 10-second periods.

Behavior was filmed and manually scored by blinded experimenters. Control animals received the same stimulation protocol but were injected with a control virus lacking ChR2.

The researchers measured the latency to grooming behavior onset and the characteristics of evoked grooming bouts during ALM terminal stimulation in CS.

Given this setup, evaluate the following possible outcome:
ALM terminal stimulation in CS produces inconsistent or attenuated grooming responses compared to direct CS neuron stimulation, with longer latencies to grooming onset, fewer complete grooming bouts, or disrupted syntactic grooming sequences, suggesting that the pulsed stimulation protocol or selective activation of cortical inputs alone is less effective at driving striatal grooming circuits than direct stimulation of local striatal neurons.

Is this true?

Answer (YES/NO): NO